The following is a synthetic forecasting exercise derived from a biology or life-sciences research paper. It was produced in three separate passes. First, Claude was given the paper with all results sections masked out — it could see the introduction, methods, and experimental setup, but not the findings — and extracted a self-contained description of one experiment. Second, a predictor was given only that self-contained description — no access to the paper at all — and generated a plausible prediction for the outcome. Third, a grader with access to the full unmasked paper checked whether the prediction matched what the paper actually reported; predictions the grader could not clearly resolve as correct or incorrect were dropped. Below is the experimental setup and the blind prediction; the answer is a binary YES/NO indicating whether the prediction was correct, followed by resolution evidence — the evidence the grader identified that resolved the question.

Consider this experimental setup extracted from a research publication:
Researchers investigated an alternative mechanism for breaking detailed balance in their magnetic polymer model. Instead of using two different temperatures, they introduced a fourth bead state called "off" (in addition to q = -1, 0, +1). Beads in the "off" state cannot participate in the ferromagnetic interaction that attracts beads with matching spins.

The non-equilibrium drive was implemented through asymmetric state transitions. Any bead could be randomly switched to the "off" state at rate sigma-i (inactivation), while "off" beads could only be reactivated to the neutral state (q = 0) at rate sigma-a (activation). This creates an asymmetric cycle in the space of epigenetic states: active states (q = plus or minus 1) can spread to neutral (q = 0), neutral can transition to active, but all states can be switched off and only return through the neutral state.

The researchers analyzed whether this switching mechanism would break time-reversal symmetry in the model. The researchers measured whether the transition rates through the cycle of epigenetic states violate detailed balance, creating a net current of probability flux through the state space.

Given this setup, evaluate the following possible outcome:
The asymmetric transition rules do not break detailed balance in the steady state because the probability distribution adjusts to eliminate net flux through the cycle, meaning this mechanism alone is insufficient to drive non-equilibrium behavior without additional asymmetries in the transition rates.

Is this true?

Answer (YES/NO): NO